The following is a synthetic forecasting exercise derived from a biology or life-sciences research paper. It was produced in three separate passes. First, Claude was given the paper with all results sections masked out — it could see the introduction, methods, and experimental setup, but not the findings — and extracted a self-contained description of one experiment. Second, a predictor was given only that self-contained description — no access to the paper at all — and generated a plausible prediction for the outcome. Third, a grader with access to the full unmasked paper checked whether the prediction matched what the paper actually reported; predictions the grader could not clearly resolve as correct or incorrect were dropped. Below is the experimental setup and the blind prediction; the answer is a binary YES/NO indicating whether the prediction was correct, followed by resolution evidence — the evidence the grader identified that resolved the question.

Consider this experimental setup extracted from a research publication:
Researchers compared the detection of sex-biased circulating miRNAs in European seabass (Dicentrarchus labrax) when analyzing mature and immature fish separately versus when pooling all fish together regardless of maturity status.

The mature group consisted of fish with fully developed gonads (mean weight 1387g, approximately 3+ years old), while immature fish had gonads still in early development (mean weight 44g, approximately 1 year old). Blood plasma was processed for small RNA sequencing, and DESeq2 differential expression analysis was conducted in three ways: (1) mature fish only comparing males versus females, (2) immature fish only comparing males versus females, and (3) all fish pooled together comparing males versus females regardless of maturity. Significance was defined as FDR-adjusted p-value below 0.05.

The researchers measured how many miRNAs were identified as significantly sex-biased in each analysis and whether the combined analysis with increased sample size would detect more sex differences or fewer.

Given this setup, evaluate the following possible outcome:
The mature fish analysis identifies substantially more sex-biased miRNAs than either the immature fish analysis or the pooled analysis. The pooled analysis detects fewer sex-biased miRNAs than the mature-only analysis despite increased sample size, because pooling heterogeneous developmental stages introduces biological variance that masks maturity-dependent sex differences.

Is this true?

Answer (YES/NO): NO